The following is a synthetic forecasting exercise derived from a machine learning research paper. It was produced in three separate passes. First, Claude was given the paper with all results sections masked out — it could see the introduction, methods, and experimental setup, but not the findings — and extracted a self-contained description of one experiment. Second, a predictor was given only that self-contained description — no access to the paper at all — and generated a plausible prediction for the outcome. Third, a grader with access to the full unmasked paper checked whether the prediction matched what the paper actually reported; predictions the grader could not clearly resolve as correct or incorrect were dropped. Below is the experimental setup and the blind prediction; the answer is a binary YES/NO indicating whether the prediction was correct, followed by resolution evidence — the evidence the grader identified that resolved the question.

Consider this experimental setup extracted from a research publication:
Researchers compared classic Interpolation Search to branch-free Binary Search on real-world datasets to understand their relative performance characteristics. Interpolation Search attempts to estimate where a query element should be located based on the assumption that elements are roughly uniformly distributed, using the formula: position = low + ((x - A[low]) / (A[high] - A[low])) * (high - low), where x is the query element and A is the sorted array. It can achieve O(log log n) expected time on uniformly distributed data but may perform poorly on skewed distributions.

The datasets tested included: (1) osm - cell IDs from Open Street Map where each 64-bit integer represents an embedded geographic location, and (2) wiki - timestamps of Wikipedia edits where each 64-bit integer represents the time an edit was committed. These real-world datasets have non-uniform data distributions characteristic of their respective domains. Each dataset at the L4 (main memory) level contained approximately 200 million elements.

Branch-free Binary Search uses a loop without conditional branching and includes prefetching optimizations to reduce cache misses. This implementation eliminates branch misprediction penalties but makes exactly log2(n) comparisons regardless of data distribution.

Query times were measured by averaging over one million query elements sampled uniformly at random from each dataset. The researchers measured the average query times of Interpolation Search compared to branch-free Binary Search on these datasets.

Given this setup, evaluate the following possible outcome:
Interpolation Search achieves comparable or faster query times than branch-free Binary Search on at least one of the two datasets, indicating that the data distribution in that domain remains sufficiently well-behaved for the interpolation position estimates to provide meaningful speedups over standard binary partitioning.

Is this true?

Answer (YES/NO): NO